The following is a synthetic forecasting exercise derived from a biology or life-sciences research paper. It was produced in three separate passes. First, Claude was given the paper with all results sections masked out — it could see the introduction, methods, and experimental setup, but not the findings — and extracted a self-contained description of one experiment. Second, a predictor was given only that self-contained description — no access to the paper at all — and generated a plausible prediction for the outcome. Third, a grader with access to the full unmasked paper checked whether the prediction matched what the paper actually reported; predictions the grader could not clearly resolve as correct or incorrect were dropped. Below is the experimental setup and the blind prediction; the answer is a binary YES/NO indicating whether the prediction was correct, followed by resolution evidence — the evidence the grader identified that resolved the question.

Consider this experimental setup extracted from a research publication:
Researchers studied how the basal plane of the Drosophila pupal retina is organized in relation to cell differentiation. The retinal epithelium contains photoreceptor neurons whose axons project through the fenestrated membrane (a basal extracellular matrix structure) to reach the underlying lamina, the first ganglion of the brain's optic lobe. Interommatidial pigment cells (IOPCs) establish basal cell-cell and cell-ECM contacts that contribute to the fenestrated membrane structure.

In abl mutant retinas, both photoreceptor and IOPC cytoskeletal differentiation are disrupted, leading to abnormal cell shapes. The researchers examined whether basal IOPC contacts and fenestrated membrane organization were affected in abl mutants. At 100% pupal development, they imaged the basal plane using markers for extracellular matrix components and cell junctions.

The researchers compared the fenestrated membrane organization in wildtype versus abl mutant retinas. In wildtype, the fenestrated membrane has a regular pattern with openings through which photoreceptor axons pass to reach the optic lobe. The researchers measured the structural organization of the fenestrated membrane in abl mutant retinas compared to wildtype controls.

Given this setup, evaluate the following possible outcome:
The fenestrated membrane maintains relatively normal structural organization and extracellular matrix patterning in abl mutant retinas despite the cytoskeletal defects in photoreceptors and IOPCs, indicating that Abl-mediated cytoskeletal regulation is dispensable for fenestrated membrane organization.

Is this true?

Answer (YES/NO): NO